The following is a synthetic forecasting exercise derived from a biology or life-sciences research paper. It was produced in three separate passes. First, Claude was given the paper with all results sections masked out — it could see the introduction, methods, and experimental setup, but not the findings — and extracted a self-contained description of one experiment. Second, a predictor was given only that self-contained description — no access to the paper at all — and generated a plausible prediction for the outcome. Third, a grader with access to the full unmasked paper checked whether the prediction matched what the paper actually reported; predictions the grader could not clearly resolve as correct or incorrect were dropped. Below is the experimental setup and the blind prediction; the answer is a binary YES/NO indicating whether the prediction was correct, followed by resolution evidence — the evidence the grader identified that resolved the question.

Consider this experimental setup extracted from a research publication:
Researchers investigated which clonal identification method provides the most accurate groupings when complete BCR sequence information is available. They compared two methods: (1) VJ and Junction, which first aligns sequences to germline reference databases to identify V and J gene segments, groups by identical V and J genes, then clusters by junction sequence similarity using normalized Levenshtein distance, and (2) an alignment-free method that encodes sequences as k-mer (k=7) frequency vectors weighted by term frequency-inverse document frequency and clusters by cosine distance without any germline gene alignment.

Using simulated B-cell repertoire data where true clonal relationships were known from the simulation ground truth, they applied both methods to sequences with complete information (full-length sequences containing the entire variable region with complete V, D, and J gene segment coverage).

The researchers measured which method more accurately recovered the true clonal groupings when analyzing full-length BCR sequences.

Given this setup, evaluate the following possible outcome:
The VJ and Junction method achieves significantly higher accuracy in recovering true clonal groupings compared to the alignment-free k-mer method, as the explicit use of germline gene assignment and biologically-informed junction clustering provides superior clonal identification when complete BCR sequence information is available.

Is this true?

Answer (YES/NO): YES